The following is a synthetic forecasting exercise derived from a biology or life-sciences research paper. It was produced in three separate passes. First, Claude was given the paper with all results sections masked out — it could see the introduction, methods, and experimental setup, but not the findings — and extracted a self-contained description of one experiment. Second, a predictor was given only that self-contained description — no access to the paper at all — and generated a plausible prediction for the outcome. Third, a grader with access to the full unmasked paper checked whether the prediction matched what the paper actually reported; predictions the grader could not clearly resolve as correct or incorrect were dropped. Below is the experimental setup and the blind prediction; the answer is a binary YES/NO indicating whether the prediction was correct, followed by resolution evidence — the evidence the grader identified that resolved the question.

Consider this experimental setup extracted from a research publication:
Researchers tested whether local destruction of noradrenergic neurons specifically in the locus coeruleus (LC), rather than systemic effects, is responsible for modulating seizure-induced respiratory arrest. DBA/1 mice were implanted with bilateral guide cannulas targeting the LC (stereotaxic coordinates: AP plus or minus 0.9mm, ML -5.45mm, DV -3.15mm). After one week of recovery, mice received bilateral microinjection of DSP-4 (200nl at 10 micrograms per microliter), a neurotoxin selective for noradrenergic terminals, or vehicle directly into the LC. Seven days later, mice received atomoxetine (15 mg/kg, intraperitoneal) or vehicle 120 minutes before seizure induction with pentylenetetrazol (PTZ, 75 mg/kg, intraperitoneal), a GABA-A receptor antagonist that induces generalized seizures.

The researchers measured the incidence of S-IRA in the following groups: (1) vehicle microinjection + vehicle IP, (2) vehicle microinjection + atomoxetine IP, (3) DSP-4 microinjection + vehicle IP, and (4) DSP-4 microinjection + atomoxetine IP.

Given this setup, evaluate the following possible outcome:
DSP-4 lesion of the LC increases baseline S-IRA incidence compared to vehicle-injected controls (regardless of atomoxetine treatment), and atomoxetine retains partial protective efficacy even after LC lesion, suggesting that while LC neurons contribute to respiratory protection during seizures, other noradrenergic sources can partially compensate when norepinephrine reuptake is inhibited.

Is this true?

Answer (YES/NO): NO